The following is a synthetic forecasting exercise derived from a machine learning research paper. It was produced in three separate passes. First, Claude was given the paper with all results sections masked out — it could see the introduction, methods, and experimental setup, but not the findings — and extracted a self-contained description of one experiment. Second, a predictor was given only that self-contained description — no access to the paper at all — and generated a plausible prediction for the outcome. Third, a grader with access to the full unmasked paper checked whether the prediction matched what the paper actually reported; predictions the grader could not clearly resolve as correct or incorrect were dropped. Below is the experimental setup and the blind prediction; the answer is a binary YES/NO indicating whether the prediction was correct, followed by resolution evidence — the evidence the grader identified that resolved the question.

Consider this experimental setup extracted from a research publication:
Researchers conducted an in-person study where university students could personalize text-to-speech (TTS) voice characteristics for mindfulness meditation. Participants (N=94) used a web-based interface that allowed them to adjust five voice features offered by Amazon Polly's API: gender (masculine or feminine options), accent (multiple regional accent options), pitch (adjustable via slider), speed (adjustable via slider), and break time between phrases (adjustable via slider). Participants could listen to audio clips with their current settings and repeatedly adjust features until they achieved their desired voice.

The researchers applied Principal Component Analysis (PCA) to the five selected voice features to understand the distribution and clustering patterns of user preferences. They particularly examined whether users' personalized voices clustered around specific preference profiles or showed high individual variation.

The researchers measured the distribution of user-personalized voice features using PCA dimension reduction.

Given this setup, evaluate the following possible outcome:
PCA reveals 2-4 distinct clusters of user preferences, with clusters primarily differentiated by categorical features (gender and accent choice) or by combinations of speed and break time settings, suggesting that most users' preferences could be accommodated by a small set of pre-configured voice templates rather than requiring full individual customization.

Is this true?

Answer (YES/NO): NO